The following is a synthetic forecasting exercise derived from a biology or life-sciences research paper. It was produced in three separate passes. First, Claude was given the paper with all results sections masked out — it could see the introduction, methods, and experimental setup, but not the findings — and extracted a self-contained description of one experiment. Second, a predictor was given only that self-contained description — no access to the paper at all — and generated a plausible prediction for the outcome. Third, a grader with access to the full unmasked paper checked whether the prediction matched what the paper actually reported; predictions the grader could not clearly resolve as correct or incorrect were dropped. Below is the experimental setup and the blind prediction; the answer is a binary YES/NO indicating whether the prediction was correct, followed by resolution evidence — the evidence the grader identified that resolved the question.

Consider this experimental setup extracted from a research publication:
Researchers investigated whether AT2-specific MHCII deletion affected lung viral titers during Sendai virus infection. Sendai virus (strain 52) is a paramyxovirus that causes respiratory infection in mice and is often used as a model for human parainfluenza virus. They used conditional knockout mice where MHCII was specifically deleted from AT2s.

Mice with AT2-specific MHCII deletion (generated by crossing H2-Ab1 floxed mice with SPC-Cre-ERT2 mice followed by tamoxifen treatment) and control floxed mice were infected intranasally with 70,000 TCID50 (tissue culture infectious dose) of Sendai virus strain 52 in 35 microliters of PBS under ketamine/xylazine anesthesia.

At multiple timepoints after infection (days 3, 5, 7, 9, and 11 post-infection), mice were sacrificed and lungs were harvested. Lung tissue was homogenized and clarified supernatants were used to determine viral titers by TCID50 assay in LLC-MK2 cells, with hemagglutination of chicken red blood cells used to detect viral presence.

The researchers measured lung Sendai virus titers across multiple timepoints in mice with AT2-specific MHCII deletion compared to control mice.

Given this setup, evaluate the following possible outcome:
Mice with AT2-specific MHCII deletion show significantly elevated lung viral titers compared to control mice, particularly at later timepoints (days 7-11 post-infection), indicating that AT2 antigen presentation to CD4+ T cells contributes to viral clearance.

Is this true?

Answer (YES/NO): NO